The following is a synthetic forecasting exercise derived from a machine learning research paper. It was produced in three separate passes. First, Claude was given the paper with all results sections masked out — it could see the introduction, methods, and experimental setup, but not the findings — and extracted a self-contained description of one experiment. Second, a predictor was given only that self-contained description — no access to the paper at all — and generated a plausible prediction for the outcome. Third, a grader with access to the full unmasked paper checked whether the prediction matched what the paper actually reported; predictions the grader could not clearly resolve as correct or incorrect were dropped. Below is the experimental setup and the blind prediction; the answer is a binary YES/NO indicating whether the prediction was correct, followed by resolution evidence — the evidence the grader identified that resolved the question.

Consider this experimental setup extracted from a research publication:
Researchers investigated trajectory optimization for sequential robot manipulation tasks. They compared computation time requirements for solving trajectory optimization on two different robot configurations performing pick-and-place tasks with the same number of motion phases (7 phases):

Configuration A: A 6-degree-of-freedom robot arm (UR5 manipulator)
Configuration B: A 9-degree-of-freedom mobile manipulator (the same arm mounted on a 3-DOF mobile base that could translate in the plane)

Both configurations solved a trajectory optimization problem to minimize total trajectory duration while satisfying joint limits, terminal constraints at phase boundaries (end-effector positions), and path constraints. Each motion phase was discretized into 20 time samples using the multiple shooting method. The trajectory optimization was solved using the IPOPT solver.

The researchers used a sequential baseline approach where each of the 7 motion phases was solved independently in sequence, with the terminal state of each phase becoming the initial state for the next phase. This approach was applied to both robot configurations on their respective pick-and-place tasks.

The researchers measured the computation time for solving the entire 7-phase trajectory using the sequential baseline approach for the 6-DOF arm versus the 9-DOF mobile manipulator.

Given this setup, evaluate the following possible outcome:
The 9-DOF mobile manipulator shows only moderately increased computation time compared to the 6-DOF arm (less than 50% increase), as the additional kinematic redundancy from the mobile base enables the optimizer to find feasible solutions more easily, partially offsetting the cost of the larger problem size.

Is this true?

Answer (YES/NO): NO